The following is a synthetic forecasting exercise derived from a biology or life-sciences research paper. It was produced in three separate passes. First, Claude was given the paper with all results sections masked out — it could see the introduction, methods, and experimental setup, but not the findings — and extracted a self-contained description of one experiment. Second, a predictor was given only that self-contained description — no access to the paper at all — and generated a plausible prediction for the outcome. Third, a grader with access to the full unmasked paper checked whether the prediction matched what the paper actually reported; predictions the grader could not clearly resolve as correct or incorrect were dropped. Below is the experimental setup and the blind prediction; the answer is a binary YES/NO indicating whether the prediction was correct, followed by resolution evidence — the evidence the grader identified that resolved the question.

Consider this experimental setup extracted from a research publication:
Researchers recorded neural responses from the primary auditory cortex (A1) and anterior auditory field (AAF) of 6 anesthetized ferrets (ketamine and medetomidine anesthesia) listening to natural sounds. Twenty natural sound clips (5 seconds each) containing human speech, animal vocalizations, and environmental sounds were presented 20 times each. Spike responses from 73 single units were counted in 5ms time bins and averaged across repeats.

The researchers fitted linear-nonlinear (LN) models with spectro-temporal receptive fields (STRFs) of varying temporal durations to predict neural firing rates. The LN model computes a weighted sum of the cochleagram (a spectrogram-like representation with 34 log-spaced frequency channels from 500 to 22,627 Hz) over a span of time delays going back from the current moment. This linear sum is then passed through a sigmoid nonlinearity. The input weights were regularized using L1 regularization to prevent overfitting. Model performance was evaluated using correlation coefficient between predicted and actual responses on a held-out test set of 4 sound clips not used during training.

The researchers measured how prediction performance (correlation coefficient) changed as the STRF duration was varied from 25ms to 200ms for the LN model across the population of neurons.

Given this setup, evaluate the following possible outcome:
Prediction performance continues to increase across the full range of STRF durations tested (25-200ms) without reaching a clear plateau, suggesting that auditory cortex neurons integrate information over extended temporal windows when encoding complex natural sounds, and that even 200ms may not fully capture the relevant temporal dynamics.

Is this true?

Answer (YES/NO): NO